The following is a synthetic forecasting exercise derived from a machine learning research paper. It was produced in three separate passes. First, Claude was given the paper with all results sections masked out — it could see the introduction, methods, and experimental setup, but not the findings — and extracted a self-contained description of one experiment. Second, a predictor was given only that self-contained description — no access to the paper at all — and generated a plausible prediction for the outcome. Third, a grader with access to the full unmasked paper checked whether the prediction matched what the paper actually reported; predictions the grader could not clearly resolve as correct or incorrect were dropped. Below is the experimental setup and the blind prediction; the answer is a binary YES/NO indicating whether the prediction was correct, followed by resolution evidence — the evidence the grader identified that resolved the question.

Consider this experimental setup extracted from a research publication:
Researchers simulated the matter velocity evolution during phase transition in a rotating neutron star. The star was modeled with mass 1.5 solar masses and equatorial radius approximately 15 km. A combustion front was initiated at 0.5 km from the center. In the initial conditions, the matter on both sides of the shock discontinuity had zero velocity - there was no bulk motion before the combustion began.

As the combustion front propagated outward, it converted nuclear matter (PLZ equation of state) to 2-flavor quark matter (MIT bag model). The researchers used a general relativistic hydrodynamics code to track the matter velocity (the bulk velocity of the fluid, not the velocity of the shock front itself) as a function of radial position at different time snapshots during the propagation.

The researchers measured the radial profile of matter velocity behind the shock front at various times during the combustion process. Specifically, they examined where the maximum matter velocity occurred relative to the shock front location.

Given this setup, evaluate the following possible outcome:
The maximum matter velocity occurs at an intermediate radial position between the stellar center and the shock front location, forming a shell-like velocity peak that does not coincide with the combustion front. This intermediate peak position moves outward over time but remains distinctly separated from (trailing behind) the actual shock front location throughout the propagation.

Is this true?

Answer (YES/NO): NO